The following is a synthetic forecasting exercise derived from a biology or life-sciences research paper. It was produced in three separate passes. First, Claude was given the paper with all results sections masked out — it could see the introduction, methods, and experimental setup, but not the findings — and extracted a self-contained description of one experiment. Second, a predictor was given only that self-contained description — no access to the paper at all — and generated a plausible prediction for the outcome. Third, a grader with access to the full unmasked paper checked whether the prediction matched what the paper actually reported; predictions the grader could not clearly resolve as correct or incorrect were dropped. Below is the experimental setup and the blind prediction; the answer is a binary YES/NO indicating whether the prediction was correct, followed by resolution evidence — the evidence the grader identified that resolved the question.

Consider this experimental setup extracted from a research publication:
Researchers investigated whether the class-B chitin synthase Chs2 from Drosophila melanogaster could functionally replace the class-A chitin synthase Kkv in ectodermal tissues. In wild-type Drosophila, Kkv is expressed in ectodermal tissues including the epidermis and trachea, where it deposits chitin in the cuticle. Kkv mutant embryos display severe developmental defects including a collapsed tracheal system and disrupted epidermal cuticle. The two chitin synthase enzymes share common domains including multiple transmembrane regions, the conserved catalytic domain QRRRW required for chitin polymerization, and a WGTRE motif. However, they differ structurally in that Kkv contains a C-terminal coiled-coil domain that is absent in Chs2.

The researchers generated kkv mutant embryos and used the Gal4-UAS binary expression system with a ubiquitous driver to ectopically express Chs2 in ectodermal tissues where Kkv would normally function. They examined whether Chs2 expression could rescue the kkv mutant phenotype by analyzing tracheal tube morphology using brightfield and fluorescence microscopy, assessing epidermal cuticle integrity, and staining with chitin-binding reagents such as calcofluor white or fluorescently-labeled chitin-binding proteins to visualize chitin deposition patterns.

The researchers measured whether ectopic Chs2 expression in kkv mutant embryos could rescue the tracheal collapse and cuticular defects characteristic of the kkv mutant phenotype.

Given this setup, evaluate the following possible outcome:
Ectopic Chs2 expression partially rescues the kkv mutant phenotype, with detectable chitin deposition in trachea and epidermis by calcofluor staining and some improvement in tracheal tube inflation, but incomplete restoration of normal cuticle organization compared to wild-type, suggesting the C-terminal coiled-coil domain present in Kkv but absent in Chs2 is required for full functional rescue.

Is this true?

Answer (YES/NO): NO